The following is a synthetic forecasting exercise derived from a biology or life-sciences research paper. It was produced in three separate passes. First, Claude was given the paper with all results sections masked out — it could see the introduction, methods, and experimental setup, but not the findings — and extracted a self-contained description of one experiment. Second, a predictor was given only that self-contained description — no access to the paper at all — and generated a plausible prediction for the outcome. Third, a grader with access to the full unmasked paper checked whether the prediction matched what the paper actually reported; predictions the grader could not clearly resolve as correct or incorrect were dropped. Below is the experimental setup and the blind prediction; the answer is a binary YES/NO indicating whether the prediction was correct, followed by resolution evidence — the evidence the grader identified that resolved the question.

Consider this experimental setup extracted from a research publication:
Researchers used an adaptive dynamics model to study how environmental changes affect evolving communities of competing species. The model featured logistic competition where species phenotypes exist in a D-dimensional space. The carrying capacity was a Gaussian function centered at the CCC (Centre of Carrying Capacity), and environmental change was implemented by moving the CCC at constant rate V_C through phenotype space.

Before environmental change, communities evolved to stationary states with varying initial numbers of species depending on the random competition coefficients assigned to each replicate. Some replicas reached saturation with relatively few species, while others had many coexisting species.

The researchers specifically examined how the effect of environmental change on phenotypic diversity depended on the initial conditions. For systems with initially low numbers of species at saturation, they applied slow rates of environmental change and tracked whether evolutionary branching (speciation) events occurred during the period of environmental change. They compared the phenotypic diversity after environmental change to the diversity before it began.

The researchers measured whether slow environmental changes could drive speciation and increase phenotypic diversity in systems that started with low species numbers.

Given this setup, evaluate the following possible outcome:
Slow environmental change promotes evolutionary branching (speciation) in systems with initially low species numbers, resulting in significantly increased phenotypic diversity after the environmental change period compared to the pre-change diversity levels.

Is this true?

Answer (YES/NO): YES